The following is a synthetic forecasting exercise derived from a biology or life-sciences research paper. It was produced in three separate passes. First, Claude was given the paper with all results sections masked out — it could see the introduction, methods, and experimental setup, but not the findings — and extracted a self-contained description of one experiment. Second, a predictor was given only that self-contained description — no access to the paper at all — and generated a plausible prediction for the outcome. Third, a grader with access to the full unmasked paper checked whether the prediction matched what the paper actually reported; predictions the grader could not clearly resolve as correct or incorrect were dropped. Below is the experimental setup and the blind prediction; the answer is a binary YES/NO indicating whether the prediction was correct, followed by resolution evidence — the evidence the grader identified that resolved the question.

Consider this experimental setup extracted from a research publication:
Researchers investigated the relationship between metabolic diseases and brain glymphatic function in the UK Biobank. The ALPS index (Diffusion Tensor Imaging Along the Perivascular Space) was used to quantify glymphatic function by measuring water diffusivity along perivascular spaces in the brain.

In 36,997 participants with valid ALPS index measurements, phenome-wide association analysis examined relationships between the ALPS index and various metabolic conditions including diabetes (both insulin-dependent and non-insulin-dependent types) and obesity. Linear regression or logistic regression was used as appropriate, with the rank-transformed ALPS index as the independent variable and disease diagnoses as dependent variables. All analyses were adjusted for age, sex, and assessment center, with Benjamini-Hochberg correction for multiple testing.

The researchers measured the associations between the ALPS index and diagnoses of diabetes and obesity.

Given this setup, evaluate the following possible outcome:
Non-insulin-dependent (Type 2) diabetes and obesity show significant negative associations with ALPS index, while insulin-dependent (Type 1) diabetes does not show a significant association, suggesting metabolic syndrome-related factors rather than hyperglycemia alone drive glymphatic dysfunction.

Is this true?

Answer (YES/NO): NO